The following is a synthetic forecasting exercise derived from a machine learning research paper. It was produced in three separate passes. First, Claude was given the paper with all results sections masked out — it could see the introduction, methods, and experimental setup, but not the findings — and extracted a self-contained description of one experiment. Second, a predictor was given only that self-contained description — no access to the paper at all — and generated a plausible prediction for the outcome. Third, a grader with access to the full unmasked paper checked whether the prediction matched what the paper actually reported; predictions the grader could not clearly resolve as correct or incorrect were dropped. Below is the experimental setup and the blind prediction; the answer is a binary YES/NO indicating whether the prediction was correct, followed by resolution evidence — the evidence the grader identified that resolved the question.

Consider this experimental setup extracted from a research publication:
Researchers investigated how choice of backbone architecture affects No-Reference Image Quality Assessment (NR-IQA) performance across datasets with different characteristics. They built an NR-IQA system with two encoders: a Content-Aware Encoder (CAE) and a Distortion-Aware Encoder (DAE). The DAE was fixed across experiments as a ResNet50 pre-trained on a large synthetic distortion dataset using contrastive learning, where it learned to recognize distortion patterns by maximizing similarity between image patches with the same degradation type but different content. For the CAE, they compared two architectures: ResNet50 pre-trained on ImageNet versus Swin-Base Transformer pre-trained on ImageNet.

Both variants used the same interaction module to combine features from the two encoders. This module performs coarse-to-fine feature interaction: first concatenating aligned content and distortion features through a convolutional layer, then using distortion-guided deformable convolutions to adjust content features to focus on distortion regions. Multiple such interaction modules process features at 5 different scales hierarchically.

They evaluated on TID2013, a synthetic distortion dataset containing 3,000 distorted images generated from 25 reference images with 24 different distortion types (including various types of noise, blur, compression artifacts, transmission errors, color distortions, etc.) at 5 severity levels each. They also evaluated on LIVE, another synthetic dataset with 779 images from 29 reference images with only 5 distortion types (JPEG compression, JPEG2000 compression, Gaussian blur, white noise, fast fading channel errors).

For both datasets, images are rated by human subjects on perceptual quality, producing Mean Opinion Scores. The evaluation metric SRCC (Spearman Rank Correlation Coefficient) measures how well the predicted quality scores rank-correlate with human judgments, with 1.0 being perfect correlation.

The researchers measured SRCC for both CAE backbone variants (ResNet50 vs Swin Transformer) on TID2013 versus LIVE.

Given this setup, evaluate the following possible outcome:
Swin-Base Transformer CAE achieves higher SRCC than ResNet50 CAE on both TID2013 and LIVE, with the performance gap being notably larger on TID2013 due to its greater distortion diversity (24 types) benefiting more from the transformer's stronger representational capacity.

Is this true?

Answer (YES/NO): NO